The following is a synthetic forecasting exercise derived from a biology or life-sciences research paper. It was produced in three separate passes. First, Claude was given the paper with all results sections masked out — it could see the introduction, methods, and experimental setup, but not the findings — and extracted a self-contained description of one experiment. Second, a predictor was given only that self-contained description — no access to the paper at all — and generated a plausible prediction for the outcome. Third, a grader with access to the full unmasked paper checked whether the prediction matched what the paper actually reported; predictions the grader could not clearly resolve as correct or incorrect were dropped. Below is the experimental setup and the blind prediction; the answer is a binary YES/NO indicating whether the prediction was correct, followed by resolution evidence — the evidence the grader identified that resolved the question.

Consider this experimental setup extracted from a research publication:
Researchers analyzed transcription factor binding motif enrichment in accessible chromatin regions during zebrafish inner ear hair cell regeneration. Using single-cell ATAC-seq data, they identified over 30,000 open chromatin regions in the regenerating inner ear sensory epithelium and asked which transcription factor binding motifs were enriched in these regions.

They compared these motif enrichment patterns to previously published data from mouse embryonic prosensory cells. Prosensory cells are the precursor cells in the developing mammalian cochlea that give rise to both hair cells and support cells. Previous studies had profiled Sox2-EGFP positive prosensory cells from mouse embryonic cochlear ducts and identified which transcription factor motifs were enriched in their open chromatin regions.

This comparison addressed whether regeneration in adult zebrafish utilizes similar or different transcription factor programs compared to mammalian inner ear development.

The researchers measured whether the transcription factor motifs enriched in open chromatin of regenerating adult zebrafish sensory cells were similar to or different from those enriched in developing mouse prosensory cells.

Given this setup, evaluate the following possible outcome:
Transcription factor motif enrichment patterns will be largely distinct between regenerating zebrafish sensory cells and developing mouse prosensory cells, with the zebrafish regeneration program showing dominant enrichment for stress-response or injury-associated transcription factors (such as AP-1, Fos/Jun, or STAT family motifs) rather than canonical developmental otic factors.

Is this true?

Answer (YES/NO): NO